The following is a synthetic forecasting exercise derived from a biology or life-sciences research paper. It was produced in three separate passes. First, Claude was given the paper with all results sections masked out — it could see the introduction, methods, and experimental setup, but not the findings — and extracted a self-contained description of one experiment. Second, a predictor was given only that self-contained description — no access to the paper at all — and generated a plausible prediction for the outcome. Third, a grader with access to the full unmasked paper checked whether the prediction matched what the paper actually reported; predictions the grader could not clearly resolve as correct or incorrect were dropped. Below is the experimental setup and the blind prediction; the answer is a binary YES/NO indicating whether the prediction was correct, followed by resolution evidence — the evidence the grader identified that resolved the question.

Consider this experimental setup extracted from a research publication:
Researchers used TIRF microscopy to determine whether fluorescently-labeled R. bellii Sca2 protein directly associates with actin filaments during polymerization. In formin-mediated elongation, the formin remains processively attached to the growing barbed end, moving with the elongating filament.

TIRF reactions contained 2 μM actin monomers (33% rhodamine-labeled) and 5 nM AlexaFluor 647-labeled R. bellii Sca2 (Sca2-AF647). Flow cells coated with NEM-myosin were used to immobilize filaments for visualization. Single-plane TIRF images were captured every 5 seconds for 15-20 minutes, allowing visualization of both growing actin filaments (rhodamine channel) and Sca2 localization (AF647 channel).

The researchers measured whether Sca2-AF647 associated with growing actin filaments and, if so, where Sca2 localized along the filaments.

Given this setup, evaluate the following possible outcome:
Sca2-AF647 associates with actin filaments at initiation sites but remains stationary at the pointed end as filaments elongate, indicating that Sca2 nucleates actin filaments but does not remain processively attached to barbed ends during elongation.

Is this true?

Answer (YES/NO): NO